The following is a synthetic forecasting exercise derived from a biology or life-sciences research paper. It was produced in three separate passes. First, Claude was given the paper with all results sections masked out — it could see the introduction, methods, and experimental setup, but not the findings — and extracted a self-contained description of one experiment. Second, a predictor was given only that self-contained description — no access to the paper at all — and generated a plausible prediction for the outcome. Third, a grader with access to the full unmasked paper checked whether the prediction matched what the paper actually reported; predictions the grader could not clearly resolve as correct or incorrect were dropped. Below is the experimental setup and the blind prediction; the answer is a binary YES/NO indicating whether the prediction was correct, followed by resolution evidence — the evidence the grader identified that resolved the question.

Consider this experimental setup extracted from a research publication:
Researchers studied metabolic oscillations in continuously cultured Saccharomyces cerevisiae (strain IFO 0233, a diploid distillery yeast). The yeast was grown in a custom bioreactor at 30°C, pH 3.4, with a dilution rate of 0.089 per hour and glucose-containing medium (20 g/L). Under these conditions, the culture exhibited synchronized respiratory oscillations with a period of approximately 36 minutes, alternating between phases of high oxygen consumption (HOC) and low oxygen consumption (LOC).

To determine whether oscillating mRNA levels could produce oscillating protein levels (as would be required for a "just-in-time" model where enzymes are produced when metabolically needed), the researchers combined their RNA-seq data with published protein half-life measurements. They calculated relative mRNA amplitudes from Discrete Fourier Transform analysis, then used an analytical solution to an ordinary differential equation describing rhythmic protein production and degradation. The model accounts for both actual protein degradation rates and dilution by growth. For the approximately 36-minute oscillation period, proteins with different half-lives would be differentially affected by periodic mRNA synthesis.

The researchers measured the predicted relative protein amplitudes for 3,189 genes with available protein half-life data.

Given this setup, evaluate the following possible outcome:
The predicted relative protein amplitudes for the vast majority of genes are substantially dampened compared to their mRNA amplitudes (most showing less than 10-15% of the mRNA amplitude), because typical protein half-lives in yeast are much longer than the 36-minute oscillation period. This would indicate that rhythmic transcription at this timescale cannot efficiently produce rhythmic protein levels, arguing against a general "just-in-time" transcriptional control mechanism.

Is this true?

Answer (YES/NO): YES